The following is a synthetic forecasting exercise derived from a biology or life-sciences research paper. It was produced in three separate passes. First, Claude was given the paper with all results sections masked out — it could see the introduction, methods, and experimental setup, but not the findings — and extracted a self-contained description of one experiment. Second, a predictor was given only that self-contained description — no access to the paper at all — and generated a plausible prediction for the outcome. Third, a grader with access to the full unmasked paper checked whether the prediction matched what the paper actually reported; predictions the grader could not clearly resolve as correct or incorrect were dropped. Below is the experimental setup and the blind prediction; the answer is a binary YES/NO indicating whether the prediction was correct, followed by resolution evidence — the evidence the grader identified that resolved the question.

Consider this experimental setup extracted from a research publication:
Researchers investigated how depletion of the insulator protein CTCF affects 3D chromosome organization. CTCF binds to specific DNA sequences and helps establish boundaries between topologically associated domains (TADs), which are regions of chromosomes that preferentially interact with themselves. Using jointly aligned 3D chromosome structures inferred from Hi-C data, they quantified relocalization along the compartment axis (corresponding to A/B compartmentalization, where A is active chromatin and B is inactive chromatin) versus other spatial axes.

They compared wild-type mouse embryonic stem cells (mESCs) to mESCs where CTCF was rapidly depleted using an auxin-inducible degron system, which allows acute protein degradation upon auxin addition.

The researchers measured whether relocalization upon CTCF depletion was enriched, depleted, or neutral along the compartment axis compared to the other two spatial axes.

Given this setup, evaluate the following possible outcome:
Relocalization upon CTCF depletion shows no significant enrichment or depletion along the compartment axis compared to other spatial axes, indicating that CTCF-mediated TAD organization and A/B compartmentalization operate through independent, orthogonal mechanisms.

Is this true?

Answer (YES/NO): NO